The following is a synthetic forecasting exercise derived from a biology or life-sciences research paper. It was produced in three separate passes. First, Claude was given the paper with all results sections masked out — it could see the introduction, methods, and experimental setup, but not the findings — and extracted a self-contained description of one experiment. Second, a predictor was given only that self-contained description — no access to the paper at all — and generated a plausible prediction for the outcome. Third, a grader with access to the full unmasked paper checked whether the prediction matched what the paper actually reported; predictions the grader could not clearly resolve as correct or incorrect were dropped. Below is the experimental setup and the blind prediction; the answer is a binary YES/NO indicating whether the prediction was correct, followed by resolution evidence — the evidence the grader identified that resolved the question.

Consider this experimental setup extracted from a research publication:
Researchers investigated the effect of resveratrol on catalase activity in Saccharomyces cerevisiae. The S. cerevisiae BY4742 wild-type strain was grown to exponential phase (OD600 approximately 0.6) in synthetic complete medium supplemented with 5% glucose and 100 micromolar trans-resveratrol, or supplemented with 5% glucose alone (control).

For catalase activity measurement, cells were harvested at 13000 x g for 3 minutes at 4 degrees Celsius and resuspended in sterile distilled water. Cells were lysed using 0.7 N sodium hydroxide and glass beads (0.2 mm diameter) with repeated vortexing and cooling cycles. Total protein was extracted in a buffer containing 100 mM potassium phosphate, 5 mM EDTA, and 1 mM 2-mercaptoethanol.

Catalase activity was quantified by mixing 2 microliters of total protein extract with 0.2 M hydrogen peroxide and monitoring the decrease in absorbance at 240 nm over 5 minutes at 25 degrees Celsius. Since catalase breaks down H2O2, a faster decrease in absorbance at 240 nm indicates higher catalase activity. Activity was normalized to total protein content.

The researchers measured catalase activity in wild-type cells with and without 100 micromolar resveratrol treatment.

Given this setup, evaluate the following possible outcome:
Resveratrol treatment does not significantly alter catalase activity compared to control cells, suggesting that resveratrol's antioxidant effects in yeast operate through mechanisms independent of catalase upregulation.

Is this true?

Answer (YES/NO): NO